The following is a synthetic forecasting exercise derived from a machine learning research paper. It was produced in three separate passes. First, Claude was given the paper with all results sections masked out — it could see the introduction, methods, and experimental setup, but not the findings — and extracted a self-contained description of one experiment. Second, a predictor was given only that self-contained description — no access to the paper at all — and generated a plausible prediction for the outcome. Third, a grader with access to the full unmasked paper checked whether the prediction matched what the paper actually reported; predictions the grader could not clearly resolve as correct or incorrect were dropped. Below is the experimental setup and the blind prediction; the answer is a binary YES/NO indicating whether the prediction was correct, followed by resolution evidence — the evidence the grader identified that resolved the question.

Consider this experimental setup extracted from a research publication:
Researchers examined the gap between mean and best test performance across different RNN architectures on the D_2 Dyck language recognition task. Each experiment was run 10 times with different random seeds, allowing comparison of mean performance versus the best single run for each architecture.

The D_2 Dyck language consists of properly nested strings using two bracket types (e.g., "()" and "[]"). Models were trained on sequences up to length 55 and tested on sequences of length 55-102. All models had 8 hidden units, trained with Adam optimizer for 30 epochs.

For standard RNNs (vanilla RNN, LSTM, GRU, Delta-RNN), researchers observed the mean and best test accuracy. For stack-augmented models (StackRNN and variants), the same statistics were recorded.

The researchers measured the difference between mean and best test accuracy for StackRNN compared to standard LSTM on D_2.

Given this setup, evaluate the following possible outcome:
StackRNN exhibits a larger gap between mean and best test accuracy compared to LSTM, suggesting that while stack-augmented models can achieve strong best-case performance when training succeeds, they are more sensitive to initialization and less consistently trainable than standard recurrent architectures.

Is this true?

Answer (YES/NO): YES